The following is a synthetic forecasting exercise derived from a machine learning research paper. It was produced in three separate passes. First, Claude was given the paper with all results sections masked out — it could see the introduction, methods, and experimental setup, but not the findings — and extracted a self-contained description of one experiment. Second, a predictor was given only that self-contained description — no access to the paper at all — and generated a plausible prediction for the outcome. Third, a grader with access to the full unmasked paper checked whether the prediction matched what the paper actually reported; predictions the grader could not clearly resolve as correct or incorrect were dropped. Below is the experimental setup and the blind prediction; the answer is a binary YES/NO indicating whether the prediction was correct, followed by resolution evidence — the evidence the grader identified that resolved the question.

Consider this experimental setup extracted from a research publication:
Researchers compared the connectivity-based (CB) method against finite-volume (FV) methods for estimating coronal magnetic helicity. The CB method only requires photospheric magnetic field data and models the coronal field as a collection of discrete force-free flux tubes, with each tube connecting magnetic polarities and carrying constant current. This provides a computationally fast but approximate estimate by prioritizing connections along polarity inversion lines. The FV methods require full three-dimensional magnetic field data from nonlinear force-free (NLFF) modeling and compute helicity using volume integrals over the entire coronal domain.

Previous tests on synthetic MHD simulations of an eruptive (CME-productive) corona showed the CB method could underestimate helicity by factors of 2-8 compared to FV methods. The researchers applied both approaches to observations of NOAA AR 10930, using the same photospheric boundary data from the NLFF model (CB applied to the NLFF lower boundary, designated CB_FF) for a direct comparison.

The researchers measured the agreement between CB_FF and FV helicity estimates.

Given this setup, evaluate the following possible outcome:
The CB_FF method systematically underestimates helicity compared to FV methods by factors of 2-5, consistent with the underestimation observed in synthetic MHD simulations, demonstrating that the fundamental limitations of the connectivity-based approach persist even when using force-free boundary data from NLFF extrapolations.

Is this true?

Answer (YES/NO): NO